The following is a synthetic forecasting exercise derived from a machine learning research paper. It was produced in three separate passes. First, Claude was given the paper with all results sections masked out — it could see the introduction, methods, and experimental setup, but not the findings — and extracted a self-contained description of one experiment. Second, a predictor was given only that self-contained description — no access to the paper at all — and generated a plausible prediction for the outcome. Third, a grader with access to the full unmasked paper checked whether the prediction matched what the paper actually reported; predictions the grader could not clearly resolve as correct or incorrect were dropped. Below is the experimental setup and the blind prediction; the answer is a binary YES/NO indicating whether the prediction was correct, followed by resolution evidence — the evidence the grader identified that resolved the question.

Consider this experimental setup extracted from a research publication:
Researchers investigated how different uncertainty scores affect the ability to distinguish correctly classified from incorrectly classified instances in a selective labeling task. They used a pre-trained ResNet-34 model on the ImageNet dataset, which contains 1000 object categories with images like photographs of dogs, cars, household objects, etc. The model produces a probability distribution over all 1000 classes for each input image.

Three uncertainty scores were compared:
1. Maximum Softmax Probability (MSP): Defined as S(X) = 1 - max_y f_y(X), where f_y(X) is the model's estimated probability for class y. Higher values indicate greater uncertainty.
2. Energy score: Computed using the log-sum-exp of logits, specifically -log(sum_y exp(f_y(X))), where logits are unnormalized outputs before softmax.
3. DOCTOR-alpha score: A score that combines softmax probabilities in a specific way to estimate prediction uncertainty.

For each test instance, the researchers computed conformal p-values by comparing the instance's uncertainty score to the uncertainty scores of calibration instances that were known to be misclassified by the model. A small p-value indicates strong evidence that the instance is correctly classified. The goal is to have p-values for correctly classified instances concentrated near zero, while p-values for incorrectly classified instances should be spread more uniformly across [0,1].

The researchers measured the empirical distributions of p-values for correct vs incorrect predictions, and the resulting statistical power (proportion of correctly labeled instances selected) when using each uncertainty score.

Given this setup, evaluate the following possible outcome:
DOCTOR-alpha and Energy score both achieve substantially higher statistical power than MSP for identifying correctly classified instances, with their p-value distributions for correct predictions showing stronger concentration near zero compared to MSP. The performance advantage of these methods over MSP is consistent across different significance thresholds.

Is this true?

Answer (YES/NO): NO